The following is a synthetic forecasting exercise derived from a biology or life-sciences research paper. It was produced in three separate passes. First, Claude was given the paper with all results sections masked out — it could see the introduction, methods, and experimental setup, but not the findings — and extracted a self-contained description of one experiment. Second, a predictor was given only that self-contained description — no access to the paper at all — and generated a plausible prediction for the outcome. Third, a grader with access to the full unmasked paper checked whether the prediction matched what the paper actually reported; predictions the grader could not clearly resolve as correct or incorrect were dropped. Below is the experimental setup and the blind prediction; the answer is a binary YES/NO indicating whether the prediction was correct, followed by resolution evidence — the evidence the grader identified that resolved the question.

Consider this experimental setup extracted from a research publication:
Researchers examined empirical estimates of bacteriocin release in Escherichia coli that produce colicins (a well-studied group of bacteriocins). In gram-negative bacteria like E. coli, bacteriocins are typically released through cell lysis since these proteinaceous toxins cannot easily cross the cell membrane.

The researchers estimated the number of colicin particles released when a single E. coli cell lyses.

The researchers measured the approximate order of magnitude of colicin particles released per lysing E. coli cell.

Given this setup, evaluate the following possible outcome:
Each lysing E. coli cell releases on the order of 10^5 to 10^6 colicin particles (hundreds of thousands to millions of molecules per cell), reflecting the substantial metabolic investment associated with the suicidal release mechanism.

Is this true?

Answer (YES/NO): NO